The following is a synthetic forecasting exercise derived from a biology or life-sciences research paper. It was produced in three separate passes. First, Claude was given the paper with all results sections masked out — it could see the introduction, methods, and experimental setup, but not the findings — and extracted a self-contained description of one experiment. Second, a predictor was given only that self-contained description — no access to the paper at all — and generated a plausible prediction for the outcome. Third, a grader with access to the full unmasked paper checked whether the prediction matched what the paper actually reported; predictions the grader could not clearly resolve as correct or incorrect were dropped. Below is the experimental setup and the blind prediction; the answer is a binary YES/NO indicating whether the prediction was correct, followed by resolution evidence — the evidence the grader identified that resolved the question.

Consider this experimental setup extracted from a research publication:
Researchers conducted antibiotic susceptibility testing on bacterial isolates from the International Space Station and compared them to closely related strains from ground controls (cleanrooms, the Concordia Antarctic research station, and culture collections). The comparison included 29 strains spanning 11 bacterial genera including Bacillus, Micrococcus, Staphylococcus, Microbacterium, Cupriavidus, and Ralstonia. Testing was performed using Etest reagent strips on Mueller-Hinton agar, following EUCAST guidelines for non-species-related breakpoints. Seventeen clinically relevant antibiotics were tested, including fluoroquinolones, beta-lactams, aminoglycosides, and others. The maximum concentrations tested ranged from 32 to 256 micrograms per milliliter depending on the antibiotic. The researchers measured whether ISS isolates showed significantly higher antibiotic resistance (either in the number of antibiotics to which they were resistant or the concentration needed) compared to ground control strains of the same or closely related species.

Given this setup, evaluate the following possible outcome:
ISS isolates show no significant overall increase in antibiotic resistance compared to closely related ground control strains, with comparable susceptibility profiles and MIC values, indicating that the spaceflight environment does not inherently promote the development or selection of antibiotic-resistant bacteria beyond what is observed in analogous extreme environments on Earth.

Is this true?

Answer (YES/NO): YES